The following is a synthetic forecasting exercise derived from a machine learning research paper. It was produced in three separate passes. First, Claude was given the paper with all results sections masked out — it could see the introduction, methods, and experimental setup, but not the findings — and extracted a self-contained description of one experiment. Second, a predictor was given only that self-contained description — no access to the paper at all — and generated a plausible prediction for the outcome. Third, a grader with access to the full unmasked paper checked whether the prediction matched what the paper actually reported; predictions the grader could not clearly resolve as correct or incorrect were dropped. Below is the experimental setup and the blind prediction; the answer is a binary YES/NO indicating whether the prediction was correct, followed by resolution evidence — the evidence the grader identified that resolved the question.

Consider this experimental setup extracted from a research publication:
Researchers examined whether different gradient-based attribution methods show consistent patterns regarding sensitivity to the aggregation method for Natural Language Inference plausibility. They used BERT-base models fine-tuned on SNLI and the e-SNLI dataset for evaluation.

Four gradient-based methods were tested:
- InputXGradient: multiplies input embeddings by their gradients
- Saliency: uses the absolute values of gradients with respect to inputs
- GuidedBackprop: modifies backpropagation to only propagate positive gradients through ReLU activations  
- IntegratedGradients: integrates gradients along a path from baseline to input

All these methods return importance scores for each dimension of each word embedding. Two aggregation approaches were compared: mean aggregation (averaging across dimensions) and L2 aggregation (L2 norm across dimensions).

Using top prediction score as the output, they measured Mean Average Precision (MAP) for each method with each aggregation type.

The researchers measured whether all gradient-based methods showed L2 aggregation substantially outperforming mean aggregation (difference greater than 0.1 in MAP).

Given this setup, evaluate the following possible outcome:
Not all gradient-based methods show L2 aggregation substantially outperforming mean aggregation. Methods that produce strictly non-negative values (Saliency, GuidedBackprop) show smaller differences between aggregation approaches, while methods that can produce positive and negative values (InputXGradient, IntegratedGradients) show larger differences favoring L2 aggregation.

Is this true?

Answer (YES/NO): NO